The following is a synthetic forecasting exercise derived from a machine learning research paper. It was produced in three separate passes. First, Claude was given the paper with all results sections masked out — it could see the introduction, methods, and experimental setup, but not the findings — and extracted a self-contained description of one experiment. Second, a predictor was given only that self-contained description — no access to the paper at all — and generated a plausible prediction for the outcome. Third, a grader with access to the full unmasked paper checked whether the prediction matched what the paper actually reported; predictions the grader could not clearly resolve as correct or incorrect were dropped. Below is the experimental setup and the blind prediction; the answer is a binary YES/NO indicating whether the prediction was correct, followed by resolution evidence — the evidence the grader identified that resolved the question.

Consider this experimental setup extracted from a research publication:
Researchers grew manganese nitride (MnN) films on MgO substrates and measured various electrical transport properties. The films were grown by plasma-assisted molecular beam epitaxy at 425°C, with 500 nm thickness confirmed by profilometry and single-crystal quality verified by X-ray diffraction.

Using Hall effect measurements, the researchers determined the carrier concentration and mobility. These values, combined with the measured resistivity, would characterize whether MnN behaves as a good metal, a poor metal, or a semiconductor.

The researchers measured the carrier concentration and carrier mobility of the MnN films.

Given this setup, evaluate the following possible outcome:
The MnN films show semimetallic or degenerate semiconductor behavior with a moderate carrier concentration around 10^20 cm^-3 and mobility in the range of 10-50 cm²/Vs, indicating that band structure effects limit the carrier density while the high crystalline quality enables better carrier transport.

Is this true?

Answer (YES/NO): NO